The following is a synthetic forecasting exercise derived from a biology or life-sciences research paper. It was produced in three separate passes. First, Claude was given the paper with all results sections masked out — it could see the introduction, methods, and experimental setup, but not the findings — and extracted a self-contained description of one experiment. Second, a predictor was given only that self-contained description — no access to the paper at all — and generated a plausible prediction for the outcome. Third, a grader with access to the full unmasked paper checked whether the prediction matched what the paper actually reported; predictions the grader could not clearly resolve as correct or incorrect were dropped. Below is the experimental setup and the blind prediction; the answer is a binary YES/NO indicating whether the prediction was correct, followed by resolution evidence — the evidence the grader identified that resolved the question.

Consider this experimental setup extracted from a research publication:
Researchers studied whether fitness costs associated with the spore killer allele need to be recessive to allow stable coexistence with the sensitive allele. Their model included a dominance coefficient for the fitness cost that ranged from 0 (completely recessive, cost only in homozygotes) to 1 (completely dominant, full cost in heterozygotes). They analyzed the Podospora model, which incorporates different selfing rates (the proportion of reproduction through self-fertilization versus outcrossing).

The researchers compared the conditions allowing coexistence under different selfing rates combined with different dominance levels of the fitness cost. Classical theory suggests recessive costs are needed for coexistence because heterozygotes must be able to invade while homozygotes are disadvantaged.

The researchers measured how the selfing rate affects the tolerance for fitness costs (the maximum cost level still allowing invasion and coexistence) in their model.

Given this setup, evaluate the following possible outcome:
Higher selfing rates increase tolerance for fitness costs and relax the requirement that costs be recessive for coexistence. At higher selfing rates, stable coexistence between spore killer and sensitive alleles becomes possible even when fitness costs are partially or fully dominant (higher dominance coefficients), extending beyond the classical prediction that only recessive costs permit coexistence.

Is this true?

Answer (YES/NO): NO